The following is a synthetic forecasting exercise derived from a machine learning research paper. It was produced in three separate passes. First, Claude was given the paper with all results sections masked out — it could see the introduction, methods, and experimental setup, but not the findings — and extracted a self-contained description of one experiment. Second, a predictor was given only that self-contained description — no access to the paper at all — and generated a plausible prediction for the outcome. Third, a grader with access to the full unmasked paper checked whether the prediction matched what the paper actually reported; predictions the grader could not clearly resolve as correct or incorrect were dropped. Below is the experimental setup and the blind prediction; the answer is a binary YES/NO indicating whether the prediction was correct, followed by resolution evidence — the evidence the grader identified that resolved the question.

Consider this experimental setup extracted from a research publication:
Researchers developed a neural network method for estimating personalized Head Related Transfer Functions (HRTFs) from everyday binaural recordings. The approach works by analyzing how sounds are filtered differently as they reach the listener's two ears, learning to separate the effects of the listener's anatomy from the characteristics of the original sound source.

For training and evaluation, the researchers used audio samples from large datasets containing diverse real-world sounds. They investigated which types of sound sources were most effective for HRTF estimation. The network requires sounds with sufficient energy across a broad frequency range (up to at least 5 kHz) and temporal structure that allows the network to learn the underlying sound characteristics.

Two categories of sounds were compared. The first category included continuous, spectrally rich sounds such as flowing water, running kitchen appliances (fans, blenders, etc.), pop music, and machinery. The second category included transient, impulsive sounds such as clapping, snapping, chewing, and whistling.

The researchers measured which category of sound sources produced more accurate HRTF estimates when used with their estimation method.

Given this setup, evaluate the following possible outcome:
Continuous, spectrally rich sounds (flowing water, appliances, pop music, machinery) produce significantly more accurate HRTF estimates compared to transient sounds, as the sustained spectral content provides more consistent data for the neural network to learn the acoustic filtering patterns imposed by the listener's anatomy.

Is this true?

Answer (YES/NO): YES